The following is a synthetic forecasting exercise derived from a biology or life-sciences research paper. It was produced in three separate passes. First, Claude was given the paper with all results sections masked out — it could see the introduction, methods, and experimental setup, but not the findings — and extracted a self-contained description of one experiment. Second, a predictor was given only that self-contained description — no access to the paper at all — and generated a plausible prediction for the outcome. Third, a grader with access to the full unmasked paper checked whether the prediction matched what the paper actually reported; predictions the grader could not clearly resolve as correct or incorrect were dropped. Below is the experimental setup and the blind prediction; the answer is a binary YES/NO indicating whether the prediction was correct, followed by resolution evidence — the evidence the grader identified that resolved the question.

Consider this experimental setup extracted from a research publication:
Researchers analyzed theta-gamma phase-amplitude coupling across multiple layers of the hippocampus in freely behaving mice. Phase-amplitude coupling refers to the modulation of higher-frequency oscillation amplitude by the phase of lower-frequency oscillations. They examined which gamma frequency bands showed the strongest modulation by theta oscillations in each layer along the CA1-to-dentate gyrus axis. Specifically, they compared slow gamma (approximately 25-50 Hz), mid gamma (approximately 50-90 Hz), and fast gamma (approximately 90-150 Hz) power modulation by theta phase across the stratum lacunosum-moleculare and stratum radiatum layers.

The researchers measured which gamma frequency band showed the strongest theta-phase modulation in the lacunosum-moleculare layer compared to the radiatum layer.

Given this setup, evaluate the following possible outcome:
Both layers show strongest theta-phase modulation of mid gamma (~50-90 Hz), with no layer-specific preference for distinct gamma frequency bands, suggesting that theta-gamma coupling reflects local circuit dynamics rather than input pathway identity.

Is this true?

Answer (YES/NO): NO